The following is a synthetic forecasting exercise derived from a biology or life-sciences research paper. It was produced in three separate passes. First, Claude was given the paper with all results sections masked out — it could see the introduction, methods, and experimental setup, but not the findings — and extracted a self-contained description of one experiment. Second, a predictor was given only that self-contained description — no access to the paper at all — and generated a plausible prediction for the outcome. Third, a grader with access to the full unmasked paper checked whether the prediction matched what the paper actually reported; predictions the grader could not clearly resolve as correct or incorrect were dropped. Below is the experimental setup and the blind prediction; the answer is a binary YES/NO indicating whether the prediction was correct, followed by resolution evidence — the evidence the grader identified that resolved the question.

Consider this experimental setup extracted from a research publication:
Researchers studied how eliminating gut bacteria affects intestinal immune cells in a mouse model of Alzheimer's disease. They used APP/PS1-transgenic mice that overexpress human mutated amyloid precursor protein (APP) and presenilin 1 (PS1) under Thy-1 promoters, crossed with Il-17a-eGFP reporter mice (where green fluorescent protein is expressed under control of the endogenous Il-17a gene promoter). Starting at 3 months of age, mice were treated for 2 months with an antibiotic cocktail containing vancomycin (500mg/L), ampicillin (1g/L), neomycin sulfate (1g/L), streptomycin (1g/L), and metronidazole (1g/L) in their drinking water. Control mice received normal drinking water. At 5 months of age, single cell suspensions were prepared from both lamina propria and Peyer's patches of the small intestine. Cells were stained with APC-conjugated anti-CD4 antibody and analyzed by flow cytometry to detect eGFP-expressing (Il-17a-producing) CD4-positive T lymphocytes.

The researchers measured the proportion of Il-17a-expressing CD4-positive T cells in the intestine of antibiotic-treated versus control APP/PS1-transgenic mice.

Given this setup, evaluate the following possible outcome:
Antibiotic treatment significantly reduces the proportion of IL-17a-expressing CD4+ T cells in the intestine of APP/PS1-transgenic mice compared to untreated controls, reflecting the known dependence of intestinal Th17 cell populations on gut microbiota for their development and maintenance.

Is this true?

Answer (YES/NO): YES